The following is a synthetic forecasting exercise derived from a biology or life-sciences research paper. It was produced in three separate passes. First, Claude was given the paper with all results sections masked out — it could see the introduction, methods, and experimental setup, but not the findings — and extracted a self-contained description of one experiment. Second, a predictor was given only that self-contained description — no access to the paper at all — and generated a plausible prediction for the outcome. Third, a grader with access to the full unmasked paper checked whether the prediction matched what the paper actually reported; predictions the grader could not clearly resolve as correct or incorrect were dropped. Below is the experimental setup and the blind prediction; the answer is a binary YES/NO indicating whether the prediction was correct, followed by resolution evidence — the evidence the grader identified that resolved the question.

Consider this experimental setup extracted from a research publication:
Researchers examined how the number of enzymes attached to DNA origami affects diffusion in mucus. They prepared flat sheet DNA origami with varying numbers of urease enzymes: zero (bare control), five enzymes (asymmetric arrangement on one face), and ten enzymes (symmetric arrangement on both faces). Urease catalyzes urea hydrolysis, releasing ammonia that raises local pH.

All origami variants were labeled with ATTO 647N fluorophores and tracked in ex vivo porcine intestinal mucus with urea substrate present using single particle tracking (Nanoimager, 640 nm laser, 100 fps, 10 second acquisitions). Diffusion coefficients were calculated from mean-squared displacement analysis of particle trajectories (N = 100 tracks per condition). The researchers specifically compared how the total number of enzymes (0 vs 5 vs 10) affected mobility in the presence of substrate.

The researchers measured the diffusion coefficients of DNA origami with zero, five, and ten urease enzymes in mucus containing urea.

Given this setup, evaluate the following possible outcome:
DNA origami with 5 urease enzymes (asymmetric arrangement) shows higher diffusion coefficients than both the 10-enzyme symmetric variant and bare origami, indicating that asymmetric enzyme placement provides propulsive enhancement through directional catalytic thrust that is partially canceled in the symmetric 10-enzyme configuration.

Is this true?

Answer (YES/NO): NO